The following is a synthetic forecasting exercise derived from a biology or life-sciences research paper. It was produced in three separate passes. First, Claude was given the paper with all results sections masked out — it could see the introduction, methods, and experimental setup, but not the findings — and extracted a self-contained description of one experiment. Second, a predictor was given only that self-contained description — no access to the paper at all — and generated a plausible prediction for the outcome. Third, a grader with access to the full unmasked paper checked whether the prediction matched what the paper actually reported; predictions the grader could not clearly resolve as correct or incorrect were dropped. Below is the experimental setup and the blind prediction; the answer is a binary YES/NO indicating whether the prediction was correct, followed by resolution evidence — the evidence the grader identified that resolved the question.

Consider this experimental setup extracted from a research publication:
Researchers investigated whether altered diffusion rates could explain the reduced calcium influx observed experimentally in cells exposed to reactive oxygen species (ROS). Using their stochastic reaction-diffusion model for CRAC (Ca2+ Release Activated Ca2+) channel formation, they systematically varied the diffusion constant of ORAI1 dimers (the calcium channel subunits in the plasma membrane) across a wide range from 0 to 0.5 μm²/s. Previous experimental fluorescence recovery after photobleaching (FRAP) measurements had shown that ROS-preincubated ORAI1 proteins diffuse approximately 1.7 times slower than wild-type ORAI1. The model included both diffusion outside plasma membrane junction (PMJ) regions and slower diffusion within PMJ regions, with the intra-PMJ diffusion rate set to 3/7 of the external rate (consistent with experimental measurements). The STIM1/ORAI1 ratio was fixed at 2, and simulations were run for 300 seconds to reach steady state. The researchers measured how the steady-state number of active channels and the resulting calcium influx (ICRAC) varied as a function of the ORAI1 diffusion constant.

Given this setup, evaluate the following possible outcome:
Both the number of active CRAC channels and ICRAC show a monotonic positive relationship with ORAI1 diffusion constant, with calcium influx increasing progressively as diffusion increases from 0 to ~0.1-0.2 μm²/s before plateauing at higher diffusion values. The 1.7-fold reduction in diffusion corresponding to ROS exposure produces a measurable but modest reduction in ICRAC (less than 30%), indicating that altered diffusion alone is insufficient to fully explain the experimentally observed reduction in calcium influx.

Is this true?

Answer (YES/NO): NO